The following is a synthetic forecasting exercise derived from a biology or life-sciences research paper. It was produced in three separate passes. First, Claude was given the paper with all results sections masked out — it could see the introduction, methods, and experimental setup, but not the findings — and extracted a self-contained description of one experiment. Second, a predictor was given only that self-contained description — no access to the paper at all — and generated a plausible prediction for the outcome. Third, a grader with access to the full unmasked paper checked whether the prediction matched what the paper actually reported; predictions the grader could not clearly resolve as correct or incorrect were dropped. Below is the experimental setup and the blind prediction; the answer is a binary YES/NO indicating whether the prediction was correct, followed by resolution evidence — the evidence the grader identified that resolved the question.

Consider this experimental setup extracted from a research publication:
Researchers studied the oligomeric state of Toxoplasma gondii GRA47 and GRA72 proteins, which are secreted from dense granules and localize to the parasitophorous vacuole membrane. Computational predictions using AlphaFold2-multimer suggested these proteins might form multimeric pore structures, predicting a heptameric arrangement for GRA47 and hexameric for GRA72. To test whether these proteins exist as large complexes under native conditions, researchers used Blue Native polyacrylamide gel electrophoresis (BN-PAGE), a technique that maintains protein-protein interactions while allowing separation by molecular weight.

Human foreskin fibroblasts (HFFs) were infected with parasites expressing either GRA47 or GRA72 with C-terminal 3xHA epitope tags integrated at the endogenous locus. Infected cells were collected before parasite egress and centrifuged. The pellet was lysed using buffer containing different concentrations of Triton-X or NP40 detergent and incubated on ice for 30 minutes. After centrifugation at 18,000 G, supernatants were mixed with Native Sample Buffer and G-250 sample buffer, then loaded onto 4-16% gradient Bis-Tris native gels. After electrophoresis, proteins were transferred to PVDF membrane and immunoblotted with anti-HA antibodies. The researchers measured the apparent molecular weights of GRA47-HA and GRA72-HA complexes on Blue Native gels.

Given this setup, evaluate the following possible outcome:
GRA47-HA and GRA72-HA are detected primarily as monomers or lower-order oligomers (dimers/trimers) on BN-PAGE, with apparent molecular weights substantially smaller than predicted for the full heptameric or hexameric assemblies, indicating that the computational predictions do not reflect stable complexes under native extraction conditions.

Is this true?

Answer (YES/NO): NO